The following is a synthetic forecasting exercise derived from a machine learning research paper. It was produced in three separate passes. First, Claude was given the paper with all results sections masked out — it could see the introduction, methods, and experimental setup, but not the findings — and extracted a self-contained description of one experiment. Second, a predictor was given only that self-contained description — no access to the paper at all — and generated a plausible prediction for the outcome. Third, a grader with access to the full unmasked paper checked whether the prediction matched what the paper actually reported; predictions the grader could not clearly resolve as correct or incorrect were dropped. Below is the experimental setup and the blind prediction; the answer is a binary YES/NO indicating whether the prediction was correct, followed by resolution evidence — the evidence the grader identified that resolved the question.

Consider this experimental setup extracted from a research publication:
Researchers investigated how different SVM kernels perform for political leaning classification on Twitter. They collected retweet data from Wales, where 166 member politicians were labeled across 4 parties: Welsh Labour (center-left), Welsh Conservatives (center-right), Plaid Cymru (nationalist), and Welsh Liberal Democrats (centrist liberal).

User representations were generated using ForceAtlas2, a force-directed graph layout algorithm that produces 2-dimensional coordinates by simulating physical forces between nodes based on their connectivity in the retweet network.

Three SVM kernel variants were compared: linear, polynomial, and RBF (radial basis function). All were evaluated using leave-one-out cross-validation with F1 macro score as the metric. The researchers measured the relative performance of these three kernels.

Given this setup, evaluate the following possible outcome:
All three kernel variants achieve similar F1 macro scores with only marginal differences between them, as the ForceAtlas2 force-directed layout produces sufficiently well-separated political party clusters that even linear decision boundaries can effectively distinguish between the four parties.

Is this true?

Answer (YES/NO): NO